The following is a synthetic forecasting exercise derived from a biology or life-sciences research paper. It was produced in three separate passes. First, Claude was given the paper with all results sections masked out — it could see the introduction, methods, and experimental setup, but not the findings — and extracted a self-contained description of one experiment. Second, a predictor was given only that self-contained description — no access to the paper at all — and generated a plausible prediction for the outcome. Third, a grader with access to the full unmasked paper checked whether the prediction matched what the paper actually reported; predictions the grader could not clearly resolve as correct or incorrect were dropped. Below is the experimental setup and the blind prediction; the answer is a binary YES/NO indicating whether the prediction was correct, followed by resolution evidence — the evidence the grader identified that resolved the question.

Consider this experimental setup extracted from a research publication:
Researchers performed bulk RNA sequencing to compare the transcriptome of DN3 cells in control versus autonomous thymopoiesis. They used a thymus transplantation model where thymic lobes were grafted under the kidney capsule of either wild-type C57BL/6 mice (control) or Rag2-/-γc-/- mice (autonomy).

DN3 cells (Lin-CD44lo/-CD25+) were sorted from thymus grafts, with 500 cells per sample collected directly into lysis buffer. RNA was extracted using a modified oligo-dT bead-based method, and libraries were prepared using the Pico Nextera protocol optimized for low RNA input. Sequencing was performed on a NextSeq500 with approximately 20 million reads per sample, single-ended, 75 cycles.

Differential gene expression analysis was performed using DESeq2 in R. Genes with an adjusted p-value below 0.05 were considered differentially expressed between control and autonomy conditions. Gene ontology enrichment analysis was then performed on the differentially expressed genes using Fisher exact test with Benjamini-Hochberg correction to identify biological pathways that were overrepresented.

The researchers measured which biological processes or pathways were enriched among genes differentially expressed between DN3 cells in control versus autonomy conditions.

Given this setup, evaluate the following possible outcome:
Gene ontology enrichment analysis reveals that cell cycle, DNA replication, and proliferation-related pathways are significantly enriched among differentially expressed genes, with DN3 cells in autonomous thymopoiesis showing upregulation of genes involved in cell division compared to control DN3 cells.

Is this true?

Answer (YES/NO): YES